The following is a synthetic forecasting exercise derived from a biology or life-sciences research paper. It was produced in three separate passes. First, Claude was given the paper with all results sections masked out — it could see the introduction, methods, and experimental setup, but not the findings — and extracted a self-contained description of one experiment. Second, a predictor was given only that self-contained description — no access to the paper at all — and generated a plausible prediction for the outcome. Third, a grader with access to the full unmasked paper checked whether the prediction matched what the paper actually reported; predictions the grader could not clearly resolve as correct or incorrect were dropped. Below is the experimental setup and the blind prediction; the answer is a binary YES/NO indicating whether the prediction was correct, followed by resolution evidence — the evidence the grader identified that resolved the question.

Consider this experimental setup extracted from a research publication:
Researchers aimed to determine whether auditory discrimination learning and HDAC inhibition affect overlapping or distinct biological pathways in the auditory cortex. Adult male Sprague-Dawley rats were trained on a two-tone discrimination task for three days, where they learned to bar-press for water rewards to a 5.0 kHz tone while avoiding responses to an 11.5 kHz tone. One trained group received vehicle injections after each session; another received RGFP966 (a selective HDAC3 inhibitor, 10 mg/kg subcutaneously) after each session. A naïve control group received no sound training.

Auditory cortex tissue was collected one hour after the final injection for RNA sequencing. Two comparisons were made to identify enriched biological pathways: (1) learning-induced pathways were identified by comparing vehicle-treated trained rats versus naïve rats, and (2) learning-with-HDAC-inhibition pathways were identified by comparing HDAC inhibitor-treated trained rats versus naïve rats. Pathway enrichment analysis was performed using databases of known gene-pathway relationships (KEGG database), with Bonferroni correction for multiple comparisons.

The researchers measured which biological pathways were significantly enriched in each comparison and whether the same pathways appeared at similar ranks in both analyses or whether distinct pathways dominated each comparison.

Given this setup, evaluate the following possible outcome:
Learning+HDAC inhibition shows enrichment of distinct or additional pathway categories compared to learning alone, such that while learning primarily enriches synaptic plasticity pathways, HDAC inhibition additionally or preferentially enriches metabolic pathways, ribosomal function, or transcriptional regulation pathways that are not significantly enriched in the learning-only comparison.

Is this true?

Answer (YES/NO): NO